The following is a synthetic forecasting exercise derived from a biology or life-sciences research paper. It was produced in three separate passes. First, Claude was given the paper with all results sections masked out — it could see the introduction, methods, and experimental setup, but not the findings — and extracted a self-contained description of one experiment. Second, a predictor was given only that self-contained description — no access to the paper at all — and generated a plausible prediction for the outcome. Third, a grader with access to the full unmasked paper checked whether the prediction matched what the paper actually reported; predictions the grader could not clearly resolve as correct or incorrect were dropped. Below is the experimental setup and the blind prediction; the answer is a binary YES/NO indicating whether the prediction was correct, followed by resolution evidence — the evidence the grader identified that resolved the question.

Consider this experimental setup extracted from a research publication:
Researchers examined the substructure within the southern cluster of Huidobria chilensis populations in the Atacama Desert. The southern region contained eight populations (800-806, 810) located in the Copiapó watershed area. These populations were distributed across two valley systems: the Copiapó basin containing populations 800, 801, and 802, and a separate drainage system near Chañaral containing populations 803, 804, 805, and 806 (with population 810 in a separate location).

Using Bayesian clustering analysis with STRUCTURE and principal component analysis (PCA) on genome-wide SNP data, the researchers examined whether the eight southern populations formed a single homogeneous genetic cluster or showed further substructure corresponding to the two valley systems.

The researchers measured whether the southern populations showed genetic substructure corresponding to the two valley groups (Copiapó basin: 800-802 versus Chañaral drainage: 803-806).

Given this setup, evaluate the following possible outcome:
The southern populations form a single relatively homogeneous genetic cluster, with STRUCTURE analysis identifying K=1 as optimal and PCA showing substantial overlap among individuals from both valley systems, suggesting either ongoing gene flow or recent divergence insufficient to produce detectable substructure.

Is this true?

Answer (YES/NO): NO